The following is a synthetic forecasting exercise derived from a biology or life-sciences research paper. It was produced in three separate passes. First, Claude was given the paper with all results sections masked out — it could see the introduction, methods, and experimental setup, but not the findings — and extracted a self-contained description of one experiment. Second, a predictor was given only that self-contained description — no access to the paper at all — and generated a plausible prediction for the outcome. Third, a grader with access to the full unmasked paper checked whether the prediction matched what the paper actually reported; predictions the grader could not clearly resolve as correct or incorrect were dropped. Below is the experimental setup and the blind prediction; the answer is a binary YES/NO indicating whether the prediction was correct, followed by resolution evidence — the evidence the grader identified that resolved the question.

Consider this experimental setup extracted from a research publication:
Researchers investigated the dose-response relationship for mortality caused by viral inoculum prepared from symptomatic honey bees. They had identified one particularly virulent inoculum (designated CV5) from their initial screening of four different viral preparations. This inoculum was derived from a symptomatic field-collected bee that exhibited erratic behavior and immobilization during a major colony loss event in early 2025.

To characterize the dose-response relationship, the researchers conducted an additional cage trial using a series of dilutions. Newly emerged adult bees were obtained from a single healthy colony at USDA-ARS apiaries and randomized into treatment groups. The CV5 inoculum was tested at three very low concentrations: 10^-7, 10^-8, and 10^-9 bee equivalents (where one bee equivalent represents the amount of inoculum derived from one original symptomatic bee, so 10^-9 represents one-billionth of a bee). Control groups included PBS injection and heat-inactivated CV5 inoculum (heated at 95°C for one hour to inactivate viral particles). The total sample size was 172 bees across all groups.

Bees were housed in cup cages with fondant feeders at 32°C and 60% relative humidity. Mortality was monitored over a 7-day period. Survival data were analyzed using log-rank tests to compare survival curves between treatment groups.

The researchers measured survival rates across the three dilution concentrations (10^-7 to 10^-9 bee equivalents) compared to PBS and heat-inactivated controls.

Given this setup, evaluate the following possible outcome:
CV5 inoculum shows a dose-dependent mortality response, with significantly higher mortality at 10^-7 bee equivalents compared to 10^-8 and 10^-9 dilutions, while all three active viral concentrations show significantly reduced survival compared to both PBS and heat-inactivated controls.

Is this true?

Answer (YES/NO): NO